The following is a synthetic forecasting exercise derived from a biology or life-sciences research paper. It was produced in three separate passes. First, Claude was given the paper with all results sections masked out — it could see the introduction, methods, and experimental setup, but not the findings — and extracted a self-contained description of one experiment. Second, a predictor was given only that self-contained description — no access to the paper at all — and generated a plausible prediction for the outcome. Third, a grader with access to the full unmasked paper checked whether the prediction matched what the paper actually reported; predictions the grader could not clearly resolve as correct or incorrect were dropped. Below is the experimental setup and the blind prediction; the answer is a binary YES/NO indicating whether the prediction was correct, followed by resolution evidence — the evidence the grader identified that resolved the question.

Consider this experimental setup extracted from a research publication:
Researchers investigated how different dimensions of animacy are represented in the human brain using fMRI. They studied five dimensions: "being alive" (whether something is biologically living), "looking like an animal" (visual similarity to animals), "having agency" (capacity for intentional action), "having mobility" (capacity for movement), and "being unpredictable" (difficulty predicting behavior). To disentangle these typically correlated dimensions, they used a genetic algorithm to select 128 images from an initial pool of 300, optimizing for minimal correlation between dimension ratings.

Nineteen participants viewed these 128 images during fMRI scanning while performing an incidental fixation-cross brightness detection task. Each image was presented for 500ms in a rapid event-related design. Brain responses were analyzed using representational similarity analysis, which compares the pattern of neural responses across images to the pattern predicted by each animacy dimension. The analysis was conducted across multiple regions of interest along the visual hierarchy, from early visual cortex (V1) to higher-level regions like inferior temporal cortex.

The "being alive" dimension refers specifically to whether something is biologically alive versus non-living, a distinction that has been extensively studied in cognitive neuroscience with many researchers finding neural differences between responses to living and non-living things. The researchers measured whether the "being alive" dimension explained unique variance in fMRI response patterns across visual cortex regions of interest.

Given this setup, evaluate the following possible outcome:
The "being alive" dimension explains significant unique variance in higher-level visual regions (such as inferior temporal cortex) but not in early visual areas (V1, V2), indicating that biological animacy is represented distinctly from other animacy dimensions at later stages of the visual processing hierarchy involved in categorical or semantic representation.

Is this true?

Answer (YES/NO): NO